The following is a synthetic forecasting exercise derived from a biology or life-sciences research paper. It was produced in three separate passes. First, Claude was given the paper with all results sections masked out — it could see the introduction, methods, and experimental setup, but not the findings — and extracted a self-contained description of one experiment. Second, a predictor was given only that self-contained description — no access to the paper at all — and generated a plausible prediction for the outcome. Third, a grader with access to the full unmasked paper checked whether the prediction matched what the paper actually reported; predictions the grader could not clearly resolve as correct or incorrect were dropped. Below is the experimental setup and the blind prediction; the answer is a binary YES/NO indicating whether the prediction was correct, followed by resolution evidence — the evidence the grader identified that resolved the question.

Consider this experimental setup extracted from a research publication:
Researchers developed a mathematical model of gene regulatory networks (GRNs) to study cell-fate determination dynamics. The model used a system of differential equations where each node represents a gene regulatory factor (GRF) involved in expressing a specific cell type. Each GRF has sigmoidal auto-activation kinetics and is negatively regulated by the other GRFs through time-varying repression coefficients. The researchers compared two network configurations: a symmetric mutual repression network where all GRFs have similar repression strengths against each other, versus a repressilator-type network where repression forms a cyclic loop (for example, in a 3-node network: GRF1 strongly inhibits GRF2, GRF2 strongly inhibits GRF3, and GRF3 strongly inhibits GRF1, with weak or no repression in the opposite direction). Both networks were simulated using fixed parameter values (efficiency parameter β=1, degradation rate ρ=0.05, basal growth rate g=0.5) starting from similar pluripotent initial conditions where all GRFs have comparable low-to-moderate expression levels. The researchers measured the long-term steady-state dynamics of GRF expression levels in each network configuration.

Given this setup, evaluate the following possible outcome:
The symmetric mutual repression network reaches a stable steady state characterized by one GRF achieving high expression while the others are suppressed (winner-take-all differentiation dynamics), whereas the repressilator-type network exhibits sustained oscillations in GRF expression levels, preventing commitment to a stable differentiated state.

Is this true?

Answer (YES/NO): YES